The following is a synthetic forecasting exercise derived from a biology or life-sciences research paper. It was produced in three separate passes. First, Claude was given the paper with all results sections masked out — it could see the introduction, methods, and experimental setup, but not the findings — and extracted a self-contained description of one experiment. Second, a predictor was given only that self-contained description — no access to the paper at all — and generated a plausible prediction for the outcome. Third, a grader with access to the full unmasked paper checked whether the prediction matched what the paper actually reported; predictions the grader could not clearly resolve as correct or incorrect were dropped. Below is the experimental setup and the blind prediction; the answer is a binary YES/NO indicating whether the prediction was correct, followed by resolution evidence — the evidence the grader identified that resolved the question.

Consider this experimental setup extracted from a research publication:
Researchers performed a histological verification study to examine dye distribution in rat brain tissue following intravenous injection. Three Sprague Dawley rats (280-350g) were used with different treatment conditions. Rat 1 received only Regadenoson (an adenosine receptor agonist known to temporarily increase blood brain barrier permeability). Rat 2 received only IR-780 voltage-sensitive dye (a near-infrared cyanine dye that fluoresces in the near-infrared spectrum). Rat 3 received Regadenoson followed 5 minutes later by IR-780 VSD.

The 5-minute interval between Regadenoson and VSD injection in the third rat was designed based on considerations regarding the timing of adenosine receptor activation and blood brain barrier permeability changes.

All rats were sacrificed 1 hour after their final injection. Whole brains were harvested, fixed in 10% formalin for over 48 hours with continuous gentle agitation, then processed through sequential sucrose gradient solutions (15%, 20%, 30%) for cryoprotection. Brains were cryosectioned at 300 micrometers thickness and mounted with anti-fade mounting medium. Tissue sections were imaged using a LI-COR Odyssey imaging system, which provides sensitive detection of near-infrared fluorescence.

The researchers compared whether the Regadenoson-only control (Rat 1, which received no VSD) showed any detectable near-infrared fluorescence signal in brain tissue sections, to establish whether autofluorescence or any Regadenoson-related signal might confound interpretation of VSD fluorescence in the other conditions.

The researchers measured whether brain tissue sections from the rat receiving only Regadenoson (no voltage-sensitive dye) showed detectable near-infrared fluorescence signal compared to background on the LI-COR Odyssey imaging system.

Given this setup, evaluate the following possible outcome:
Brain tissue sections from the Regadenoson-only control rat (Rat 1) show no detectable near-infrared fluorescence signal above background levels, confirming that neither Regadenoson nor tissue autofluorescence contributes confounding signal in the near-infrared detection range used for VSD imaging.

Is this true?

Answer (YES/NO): YES